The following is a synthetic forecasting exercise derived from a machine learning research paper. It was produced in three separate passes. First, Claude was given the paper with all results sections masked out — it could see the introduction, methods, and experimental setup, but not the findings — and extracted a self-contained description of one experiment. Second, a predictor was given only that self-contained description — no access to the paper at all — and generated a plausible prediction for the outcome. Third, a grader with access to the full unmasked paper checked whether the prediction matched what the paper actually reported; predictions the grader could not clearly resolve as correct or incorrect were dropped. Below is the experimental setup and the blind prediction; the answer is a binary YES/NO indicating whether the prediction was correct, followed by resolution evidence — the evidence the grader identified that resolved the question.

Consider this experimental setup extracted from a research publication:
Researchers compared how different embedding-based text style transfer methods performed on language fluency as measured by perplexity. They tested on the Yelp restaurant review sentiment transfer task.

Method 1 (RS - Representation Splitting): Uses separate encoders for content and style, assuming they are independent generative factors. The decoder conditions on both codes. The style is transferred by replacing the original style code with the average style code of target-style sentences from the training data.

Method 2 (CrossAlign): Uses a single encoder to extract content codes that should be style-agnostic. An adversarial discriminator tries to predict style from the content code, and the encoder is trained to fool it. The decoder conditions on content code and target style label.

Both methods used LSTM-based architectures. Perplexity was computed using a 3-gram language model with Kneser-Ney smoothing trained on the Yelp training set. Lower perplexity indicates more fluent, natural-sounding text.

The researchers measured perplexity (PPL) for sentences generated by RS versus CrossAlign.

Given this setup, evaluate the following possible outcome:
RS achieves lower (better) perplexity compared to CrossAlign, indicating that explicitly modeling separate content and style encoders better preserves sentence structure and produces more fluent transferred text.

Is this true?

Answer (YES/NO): YES